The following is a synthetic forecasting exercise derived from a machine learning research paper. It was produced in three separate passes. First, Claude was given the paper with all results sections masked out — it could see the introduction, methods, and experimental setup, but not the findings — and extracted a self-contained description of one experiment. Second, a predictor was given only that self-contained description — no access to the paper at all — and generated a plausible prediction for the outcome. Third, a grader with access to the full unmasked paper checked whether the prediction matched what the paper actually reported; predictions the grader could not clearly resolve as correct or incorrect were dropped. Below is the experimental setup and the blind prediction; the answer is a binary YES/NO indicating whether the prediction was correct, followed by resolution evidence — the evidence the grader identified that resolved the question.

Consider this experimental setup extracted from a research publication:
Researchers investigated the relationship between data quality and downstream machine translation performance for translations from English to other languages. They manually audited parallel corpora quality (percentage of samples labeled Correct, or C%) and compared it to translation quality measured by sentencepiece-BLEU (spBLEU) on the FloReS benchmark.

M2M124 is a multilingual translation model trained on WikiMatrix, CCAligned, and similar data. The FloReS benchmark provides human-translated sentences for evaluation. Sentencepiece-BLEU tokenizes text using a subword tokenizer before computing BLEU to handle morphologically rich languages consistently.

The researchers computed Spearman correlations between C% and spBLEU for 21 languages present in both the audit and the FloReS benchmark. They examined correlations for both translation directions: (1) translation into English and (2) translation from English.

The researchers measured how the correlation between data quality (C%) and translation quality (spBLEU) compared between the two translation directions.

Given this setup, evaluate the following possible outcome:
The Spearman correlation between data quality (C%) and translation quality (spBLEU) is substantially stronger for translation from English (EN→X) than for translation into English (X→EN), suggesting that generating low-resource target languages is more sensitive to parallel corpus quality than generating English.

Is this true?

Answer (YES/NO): NO